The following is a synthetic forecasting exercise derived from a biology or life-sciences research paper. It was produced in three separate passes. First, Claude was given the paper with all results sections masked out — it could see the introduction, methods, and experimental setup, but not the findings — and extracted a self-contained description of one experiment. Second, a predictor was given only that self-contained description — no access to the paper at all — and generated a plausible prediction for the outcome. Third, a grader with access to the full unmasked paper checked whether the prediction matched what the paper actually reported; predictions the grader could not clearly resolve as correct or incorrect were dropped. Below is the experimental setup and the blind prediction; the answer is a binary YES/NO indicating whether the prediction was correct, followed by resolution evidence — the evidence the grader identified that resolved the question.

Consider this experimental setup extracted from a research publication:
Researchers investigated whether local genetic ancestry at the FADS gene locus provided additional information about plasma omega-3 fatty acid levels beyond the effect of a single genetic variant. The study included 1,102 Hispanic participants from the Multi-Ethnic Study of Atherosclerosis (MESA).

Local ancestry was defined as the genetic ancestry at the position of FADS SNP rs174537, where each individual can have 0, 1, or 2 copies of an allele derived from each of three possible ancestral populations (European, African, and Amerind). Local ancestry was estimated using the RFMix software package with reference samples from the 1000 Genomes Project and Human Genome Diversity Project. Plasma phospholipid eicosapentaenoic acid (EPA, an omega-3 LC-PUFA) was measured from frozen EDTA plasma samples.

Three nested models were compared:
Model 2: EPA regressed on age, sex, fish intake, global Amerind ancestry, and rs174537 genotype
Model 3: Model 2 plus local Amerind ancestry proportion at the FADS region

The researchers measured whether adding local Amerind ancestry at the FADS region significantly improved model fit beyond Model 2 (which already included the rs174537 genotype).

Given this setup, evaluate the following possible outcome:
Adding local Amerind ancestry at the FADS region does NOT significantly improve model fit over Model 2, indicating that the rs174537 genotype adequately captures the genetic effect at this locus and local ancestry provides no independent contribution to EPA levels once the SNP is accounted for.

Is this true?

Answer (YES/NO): YES